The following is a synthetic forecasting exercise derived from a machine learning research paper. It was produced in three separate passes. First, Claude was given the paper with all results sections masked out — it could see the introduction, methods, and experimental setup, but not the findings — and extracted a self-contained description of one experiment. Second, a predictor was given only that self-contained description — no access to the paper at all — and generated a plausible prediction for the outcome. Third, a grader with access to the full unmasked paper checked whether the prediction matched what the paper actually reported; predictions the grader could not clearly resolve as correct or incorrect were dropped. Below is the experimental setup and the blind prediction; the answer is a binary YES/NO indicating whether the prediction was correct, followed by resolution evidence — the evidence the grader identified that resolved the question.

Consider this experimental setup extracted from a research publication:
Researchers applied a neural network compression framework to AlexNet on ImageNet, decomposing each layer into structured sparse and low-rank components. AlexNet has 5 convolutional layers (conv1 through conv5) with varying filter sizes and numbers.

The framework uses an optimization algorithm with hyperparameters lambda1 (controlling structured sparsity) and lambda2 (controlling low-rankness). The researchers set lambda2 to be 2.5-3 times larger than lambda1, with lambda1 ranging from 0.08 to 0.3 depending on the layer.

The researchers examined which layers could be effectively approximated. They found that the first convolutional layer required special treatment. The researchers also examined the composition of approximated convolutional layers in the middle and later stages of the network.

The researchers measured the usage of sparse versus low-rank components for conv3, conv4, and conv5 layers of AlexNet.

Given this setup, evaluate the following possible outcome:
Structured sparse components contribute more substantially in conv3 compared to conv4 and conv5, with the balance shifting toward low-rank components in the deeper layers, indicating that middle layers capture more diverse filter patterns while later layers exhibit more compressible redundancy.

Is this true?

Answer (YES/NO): YES